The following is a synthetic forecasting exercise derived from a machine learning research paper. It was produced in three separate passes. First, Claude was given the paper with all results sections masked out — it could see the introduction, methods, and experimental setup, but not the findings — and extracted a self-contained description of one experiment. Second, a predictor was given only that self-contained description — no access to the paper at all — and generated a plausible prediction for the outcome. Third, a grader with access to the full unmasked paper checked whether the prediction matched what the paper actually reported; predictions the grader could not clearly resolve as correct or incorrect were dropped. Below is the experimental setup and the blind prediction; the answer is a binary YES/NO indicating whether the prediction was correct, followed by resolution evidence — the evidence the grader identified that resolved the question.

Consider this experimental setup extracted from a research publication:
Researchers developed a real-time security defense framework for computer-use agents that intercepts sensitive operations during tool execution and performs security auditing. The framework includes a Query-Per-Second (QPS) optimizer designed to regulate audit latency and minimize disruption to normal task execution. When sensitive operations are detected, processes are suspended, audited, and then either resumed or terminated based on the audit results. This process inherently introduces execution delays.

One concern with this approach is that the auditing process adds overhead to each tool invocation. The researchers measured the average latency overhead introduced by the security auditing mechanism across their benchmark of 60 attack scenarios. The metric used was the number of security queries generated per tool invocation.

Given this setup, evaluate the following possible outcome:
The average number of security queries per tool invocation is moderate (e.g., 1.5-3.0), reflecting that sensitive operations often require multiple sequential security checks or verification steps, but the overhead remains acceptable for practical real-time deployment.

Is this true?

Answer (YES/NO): YES